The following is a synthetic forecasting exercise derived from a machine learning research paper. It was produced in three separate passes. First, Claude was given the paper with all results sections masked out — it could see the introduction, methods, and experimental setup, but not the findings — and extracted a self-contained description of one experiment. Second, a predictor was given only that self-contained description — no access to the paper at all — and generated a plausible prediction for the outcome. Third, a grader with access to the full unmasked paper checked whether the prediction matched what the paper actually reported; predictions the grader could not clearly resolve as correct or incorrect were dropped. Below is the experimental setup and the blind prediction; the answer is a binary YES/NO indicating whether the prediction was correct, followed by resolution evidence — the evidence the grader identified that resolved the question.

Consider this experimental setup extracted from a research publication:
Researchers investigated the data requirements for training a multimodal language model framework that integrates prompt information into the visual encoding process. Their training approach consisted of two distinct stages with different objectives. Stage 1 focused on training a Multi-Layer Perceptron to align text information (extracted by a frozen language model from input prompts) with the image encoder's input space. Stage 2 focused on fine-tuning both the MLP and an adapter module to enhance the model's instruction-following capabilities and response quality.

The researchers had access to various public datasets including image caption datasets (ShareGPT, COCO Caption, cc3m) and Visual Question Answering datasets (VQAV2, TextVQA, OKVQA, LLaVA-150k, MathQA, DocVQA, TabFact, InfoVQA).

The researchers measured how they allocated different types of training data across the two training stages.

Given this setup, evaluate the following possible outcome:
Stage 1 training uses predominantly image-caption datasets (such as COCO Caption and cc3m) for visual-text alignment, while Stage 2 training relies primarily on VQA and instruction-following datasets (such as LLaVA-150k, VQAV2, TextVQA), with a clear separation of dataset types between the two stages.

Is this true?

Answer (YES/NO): YES